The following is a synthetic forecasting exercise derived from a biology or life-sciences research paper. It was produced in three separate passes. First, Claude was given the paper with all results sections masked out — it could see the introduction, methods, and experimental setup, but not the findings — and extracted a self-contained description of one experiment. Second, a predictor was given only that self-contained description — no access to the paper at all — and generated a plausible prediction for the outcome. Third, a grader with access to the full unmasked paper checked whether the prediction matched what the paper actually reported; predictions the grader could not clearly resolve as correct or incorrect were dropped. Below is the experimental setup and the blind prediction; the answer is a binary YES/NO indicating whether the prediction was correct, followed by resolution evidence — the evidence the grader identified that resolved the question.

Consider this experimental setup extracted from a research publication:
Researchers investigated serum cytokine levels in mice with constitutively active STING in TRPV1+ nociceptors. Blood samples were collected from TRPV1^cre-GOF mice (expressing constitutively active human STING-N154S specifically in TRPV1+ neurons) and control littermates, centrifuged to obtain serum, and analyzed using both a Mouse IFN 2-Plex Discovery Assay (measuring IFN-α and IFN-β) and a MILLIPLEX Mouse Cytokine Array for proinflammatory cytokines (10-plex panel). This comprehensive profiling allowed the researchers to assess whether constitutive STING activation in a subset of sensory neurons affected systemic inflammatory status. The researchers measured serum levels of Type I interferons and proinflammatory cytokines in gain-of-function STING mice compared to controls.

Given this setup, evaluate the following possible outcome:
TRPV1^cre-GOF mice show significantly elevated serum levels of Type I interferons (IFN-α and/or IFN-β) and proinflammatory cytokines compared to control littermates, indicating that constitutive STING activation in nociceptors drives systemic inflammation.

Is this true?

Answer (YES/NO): NO